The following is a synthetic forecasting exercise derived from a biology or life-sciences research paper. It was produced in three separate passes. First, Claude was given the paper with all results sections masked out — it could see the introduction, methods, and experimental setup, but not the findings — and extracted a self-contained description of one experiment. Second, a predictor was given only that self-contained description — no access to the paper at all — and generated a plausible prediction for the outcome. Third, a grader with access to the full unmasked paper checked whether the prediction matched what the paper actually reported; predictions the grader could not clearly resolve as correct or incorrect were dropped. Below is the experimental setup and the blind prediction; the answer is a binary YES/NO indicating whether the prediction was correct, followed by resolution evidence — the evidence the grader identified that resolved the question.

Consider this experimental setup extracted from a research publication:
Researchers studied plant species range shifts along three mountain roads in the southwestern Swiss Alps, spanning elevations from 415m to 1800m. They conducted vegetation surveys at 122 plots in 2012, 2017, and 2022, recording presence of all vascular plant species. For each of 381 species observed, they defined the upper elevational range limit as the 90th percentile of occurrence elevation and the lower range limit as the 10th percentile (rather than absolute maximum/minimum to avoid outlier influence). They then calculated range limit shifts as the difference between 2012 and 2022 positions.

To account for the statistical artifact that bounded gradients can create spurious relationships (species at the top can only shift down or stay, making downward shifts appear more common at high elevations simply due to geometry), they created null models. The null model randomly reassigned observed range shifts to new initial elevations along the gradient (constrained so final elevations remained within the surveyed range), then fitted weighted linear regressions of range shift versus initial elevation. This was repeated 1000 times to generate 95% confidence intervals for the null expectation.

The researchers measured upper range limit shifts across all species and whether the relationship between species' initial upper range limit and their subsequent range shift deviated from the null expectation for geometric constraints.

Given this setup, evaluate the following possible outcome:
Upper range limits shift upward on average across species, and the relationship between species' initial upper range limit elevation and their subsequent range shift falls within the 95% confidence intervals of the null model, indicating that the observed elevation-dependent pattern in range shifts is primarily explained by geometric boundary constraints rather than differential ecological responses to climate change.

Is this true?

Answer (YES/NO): NO